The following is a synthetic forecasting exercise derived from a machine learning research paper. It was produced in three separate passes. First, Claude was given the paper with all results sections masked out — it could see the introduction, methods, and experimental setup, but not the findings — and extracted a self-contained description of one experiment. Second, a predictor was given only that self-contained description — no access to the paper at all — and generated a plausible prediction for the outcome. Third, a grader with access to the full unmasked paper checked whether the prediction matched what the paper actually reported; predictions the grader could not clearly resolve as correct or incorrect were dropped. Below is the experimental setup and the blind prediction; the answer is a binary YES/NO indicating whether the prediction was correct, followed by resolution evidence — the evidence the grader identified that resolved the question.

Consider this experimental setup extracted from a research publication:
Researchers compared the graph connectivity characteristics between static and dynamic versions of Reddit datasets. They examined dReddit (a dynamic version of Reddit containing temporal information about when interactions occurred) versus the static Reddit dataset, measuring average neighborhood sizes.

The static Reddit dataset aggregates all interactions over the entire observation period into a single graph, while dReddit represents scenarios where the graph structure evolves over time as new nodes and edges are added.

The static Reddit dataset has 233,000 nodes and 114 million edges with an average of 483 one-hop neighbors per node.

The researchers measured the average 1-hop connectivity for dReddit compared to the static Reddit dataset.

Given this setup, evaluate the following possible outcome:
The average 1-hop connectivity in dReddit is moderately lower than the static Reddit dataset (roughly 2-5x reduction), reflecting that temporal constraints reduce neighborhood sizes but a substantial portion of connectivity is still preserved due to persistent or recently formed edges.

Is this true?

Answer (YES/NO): YES